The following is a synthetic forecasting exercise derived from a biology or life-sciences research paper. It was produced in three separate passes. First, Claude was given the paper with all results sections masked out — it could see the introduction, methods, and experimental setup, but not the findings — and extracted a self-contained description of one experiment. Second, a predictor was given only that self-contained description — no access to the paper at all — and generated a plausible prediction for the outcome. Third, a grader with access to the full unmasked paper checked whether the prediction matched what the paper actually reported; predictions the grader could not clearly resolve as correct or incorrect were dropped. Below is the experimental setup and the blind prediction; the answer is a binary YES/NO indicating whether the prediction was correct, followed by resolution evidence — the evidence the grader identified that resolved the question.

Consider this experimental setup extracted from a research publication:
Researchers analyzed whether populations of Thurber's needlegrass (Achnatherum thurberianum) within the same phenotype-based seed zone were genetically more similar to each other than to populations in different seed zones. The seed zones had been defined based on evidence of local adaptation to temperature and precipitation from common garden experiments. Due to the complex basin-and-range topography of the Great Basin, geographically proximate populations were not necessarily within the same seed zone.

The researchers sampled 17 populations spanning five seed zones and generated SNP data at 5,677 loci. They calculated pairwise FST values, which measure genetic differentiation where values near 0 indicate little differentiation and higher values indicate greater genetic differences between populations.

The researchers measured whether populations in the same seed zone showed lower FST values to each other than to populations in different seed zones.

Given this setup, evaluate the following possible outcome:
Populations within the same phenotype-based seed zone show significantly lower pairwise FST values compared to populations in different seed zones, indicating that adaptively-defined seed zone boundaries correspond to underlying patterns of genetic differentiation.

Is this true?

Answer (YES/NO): NO